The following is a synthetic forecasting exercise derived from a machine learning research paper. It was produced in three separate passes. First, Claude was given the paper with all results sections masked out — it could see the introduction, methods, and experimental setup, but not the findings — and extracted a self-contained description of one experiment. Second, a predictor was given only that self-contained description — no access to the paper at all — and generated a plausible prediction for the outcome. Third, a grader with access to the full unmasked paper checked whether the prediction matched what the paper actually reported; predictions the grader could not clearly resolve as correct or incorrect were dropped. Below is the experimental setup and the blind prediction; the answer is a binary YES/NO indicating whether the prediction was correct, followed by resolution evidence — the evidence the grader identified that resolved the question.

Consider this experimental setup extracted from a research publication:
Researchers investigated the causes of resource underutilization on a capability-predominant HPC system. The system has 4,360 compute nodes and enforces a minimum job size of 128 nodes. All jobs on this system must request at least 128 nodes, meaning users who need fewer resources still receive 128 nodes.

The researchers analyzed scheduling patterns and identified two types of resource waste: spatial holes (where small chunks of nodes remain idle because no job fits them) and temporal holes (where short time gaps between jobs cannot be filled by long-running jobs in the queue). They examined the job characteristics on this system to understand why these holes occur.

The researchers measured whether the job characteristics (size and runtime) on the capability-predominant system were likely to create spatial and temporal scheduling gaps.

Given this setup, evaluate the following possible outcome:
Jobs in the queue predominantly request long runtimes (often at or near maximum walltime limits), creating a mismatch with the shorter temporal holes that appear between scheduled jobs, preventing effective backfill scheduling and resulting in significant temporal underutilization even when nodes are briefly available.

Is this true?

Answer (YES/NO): YES